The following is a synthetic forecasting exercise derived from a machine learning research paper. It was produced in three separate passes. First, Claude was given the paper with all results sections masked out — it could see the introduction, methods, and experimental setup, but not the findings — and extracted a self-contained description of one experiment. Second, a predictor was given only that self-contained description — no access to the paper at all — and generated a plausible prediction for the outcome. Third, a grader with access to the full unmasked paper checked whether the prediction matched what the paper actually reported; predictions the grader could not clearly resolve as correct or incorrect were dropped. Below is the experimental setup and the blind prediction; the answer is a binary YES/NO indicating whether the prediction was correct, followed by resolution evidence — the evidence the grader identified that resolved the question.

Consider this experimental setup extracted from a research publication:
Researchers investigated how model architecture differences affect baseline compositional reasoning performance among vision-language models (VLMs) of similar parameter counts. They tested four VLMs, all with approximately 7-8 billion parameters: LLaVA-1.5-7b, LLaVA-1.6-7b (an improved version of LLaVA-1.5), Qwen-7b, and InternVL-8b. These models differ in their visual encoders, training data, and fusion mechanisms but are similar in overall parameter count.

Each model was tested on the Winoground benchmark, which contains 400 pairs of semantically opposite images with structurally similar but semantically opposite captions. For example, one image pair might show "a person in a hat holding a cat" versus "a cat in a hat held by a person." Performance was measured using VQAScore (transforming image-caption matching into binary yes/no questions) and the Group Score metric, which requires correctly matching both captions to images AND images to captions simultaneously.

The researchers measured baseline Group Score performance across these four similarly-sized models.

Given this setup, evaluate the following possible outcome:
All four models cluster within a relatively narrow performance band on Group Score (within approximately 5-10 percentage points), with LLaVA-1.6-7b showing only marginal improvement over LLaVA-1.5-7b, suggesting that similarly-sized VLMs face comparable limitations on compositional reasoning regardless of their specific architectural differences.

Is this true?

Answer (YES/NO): NO